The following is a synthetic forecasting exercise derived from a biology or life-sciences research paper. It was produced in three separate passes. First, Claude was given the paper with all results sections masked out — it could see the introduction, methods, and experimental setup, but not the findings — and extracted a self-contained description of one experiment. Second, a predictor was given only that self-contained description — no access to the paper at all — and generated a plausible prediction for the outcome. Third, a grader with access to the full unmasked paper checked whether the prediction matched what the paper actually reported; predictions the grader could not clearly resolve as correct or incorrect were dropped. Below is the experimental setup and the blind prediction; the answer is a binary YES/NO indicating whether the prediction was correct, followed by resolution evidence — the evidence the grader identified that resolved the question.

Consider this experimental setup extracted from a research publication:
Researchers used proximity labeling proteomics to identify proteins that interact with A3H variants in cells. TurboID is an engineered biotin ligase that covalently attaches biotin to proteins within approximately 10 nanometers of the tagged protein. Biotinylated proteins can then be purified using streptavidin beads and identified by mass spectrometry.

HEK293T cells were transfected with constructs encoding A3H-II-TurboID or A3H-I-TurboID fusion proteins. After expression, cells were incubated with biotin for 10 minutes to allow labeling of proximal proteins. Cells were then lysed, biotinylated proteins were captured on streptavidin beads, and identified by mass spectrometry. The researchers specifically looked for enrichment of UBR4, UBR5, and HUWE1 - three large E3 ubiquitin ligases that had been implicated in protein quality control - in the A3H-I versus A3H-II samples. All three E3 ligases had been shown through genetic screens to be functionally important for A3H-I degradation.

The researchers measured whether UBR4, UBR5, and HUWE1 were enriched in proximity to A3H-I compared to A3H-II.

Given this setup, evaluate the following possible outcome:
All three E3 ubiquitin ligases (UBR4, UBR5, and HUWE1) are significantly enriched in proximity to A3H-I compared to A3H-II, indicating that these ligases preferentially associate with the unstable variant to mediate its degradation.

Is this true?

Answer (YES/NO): NO